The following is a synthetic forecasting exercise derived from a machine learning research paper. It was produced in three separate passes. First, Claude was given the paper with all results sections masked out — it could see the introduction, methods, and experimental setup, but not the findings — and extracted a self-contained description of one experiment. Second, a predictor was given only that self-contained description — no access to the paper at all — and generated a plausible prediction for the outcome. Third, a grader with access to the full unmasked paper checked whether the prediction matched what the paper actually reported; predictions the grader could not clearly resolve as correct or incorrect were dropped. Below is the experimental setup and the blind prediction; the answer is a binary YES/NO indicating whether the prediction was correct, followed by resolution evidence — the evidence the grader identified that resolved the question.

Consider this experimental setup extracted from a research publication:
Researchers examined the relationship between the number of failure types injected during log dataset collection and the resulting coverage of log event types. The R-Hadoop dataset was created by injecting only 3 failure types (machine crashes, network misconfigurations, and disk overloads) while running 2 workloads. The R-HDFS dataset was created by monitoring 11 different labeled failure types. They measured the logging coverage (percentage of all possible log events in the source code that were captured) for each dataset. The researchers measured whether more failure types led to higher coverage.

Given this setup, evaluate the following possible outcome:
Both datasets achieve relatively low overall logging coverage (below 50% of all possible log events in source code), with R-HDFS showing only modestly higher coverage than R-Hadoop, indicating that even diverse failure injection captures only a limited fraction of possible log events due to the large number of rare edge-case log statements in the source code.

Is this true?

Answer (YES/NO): NO